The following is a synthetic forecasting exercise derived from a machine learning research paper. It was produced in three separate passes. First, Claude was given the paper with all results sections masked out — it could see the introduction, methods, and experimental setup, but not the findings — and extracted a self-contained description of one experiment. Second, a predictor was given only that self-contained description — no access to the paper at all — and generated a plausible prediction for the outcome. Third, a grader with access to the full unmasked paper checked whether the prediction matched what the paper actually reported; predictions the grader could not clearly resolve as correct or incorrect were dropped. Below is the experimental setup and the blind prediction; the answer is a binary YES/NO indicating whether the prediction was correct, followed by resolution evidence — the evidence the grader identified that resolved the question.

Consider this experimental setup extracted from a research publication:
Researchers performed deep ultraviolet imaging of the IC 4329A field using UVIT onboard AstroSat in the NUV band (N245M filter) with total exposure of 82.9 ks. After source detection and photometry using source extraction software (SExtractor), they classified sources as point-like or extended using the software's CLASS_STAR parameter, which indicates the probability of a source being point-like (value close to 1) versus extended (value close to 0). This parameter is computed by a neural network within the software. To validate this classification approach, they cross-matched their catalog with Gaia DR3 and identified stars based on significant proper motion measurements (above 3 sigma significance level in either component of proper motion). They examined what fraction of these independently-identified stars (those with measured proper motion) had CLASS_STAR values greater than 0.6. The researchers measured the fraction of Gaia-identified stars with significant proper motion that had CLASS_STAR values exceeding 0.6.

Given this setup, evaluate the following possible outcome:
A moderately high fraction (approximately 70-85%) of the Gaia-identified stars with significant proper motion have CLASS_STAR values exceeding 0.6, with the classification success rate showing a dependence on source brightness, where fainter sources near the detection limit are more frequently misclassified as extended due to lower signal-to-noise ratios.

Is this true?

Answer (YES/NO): NO